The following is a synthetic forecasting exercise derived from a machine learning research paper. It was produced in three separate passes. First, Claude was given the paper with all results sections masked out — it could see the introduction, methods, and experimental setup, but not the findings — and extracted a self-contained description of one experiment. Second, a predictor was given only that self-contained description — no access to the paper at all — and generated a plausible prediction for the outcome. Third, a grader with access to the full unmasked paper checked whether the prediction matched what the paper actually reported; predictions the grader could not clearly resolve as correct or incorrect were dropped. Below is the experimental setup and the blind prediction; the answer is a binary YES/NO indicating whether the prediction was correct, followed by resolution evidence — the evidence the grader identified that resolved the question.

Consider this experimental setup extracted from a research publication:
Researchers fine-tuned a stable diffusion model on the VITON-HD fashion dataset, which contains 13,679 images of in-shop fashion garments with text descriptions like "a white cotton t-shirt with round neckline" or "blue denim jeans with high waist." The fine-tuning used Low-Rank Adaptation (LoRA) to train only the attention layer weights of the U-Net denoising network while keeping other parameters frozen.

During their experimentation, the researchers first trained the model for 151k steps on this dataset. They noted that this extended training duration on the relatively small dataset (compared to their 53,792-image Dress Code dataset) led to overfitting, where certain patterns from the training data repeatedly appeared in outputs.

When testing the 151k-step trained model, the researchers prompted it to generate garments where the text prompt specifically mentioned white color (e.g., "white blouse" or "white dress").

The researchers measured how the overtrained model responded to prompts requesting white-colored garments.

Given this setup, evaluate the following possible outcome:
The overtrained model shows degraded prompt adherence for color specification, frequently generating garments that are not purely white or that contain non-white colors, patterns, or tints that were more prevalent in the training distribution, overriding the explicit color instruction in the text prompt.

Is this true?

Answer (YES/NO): YES